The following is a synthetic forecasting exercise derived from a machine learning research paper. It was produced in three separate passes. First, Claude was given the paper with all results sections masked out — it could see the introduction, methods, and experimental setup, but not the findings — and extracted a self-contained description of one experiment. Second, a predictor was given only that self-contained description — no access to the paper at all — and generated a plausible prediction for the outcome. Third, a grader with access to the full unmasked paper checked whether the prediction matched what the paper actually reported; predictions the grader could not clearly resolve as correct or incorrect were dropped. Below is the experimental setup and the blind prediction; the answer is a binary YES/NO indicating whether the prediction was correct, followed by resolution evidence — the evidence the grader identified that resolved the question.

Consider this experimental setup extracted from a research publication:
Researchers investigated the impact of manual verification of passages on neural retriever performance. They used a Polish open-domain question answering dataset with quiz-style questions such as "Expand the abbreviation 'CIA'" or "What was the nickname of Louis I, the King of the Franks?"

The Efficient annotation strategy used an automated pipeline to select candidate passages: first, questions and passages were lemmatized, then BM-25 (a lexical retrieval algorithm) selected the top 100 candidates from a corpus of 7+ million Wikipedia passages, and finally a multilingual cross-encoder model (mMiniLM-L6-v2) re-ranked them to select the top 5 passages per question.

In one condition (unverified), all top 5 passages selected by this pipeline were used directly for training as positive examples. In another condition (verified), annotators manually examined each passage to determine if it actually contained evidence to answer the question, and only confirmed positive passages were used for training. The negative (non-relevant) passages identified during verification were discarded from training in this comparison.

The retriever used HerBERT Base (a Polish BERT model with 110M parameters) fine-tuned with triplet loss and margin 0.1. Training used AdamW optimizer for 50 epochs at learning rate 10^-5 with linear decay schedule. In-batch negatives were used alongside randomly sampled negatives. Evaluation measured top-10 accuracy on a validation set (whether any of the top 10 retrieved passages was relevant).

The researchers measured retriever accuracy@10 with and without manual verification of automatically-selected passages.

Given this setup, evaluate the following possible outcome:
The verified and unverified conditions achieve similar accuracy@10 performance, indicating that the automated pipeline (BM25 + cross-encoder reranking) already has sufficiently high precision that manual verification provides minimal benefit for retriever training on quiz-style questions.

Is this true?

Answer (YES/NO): NO